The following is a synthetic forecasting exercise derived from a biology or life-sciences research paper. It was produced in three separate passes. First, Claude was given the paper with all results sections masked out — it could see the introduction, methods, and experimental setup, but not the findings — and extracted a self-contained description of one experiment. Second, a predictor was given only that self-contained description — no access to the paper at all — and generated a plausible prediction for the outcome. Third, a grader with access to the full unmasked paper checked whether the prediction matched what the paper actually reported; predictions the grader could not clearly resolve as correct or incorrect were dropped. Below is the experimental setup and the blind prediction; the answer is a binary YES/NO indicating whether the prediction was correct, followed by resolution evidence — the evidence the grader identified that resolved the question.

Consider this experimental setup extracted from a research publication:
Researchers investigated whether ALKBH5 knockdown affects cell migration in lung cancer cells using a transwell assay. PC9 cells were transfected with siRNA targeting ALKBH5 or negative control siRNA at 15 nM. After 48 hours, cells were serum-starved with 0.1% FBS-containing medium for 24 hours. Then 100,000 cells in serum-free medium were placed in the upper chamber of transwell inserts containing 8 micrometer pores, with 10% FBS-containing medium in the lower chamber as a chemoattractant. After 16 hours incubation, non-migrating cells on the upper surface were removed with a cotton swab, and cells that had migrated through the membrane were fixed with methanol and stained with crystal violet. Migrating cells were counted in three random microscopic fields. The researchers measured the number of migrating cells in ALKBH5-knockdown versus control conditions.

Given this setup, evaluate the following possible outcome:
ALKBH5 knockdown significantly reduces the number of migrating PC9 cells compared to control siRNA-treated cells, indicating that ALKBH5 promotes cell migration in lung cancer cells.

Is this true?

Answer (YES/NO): NO